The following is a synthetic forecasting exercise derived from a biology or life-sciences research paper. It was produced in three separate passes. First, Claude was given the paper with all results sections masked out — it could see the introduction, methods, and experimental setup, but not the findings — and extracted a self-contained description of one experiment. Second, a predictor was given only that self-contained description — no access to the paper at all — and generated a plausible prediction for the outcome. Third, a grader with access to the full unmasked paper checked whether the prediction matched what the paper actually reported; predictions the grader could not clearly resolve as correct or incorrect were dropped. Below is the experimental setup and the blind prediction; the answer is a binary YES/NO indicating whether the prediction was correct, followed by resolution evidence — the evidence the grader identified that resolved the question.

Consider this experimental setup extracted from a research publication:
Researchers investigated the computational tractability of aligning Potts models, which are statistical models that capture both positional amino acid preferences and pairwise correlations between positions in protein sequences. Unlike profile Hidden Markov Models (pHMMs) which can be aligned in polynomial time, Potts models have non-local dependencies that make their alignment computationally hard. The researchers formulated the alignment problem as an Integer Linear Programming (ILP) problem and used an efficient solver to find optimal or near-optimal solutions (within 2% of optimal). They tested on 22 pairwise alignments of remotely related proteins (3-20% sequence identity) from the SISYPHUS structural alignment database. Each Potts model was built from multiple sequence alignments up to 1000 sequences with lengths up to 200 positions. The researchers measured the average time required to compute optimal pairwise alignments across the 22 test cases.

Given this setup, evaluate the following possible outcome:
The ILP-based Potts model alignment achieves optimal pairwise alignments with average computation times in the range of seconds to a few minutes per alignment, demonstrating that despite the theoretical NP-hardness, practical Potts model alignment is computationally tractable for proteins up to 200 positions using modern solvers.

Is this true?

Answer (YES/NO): YES